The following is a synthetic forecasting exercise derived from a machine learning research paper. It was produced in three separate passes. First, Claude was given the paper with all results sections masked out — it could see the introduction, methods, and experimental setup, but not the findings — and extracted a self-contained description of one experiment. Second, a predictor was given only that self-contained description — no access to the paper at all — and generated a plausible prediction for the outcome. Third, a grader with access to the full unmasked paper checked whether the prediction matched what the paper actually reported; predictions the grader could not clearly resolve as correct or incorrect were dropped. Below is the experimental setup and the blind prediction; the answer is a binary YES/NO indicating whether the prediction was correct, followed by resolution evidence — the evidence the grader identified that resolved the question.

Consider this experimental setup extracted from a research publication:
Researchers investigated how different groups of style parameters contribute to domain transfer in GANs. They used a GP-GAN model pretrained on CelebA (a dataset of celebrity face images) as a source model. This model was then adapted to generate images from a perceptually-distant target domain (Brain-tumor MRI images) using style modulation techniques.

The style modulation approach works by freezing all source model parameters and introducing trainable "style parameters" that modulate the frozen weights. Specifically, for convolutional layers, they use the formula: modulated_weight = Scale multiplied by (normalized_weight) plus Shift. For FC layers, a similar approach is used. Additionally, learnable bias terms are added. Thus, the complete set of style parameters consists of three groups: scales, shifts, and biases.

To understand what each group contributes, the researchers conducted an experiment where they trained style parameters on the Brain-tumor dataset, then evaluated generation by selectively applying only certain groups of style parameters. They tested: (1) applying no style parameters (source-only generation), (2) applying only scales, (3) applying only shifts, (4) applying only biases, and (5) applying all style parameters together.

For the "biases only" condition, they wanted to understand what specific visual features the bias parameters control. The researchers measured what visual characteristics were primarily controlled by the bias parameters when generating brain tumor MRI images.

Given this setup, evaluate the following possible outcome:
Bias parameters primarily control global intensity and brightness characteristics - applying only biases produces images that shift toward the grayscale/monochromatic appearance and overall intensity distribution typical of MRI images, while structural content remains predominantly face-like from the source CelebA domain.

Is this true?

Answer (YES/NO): NO